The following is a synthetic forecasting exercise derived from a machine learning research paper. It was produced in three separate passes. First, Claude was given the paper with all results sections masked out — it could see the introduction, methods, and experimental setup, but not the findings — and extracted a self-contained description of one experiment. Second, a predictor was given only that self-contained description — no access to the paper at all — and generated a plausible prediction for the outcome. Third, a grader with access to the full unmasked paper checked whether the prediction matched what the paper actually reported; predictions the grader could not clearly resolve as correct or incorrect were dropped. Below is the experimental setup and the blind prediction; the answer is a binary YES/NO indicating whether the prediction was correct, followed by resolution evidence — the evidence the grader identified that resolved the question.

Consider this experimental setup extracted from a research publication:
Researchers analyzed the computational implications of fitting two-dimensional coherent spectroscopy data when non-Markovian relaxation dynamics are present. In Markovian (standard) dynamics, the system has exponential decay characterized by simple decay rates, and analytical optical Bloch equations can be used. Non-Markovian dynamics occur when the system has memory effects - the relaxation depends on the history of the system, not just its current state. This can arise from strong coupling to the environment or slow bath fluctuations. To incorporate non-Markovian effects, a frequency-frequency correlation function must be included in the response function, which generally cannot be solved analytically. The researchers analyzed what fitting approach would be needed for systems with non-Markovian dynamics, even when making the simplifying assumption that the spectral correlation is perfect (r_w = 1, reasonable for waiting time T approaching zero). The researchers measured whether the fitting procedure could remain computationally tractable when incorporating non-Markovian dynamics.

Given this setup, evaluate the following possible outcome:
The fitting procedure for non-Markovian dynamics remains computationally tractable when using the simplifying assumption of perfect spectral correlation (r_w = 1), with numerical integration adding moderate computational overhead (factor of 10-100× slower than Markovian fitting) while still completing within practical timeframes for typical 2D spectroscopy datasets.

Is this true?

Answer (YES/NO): NO